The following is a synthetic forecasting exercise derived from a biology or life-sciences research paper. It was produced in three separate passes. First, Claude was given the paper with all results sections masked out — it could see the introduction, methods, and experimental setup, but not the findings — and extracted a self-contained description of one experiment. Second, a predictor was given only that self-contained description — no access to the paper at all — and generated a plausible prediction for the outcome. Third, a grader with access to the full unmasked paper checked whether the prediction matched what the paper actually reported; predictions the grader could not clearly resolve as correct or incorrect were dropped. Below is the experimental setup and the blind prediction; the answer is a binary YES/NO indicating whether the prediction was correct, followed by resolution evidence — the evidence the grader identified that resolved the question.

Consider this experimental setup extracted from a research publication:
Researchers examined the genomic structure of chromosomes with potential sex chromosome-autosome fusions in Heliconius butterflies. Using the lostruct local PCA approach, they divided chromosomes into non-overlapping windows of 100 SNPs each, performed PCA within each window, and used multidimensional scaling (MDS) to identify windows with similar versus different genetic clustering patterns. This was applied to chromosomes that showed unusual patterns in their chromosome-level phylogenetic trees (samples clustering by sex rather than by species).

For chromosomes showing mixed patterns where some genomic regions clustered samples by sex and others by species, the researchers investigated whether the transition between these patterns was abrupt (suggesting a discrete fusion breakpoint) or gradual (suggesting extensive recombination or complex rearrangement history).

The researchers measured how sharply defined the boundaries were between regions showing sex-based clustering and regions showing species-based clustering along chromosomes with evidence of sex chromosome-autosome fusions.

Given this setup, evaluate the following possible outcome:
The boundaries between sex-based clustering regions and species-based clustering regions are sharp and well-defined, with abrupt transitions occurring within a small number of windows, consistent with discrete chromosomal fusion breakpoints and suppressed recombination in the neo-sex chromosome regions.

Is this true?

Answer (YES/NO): NO